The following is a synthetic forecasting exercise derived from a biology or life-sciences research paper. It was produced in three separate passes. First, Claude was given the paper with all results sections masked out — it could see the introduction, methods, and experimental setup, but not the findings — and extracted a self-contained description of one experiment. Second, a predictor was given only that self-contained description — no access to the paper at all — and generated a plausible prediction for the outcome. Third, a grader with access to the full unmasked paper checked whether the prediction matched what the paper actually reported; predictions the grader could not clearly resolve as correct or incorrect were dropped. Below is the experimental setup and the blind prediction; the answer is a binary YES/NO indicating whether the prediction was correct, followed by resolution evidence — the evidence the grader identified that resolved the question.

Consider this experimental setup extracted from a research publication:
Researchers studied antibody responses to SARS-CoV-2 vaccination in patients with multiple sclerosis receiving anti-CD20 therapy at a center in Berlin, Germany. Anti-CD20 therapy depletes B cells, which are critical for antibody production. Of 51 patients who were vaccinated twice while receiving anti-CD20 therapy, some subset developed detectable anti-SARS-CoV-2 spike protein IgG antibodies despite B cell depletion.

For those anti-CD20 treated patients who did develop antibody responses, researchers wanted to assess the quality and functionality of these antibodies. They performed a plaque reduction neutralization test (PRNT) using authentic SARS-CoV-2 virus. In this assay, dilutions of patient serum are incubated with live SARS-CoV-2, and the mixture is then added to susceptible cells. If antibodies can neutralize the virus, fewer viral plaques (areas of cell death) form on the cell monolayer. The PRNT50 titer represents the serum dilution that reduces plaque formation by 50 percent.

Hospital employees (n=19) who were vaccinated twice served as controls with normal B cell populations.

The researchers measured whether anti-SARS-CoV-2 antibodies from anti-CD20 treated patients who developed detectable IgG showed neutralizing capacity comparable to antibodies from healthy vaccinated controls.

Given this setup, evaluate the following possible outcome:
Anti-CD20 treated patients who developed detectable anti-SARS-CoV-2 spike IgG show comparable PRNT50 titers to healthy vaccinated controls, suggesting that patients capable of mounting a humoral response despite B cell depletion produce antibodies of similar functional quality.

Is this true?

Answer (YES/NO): NO